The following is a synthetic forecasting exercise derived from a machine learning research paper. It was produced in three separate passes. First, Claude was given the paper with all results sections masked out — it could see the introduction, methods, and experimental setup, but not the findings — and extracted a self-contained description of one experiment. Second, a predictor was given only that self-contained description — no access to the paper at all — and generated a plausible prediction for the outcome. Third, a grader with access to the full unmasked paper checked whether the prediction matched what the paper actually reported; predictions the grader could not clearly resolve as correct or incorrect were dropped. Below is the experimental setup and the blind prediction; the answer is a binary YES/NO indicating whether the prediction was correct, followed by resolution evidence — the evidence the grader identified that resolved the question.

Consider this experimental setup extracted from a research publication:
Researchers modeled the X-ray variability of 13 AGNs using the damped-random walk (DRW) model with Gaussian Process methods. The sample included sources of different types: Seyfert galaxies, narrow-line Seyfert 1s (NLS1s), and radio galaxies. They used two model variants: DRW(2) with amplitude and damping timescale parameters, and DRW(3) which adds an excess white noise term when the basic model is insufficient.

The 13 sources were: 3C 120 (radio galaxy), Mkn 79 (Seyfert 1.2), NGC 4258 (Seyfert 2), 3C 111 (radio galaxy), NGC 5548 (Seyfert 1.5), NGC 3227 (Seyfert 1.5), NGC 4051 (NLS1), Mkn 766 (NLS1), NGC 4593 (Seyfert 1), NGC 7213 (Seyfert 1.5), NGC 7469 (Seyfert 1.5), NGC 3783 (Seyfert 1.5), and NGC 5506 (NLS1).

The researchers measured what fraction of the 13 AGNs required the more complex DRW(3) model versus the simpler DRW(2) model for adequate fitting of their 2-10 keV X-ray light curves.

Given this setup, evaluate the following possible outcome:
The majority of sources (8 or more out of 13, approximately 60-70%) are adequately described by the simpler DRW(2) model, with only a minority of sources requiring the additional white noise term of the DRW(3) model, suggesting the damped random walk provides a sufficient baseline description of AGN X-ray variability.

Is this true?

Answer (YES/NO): NO